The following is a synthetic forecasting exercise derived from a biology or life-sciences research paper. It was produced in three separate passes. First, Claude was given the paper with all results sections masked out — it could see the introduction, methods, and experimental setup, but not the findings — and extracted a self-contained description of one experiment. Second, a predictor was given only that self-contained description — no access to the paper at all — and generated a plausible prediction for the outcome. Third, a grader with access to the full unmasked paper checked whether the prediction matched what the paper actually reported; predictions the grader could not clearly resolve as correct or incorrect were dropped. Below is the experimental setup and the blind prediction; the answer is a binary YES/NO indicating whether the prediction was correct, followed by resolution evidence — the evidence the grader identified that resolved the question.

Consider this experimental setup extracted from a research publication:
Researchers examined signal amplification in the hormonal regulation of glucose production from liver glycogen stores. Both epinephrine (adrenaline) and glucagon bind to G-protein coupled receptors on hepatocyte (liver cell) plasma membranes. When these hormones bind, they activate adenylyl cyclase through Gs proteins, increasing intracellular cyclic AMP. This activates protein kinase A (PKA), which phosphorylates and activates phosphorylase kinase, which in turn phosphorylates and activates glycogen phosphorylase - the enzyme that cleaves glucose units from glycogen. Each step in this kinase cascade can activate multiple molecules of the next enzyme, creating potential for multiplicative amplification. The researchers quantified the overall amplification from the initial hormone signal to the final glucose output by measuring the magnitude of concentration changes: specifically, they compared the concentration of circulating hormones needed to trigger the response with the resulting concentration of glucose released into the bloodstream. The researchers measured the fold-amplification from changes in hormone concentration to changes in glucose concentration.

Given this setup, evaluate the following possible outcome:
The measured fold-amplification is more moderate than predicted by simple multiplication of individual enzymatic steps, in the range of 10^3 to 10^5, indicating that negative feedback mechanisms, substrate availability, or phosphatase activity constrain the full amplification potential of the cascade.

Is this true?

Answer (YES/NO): NO